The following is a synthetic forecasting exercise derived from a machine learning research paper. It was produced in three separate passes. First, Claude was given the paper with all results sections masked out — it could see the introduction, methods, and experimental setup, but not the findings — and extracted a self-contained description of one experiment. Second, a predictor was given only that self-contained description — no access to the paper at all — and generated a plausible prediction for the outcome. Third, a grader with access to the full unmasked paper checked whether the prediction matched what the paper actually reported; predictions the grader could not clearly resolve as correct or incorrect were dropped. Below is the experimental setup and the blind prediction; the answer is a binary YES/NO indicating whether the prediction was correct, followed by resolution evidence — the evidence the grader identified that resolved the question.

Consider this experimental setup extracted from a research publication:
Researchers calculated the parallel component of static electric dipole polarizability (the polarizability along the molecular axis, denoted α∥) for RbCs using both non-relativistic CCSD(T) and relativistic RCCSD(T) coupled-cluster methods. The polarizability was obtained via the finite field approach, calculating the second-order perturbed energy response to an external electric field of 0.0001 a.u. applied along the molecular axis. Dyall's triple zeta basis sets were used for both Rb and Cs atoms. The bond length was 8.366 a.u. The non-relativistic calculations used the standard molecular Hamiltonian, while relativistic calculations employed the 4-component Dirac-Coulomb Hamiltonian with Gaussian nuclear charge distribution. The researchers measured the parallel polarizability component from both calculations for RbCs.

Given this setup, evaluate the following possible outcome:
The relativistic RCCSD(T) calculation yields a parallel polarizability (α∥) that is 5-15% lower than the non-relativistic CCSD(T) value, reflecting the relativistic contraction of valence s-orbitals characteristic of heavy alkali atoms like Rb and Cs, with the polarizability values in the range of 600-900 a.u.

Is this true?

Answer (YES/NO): NO